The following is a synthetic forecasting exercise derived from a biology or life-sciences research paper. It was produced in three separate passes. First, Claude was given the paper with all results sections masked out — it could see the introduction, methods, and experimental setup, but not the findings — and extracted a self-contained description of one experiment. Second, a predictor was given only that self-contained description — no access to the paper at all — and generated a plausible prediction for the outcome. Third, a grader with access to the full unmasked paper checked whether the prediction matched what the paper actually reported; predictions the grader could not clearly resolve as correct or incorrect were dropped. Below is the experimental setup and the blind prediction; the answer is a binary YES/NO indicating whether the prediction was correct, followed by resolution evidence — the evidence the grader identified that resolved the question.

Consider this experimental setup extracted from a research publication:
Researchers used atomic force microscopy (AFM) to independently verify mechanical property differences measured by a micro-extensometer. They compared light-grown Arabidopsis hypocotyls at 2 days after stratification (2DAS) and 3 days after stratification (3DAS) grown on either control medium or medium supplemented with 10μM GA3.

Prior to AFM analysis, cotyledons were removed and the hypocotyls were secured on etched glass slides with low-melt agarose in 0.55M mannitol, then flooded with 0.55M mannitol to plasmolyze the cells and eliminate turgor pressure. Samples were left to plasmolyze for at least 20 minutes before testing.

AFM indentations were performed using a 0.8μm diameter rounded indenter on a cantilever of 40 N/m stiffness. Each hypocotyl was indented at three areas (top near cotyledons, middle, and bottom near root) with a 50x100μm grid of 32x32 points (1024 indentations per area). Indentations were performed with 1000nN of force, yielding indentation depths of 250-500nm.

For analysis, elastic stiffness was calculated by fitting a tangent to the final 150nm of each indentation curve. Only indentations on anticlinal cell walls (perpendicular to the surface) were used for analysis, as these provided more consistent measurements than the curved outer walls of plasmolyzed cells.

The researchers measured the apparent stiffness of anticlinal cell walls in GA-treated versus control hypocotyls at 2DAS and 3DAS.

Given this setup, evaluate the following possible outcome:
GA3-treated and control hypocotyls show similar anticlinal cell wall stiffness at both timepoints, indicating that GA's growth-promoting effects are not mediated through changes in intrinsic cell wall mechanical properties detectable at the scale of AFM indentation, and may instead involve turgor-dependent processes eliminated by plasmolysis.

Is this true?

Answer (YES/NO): NO